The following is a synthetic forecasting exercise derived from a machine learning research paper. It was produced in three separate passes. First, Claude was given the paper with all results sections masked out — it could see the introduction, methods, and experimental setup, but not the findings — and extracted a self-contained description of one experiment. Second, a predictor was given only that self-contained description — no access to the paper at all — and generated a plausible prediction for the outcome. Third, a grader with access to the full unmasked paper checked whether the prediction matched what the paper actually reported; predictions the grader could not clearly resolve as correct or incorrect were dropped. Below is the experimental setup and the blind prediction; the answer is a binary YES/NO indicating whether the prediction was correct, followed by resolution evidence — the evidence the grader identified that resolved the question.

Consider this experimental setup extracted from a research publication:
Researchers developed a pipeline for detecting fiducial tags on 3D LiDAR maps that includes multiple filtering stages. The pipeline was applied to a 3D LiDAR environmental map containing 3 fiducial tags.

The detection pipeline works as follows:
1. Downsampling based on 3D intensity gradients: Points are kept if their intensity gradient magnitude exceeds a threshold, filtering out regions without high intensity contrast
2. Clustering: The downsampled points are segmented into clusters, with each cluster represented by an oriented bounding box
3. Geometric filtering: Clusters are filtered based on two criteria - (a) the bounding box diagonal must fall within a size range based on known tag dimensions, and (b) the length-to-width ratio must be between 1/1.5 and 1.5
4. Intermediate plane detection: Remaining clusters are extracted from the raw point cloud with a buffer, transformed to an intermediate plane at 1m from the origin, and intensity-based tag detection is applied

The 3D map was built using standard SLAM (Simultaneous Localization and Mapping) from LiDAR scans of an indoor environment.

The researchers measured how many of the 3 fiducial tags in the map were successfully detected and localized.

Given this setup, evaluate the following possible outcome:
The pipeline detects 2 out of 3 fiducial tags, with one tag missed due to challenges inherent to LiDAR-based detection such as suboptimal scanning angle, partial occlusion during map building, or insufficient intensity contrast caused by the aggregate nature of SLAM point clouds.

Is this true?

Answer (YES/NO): YES